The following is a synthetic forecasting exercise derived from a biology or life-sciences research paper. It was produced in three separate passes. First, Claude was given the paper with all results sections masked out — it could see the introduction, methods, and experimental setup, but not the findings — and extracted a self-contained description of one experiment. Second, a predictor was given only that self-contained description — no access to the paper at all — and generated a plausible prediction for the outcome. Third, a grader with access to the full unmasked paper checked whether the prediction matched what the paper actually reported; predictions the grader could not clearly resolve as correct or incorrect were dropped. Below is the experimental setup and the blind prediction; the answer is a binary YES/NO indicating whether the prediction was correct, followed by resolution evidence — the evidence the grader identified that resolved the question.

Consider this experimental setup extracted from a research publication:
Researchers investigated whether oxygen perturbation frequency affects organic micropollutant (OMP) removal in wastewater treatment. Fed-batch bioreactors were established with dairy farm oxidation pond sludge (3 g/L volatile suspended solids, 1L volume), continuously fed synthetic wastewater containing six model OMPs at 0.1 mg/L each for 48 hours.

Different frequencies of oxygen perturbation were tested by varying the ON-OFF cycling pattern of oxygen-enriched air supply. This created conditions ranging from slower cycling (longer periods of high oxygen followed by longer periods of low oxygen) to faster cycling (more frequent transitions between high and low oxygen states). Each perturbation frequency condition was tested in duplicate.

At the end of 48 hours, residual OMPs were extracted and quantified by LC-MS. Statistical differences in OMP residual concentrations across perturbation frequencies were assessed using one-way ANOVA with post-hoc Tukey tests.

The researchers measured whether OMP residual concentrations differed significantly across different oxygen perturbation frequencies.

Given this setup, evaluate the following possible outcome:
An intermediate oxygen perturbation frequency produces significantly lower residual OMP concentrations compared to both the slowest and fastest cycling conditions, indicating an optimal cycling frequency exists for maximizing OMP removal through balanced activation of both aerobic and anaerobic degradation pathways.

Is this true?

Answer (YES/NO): NO